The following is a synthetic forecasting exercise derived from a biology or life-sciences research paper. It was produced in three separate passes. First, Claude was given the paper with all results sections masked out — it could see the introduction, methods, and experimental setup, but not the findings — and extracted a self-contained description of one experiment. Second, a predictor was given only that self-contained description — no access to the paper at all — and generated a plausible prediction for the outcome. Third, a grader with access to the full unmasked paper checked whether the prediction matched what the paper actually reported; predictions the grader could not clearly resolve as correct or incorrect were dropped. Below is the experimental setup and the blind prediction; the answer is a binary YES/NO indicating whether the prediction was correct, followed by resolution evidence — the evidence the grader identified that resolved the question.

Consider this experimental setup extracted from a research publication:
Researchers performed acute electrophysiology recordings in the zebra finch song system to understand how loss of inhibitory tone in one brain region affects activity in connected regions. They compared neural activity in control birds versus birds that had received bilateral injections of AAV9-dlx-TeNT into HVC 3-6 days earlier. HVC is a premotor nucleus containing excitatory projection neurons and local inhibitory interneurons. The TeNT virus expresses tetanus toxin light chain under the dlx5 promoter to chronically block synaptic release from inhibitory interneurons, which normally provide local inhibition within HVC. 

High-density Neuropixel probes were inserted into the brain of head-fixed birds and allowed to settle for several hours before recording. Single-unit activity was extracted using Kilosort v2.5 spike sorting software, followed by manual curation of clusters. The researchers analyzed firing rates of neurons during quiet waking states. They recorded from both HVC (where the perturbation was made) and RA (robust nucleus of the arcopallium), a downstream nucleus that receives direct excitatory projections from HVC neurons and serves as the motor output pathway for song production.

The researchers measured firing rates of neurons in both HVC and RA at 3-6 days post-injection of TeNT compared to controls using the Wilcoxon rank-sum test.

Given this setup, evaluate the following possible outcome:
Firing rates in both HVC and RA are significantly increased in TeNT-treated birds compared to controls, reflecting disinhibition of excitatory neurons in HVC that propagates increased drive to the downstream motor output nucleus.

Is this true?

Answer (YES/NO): NO